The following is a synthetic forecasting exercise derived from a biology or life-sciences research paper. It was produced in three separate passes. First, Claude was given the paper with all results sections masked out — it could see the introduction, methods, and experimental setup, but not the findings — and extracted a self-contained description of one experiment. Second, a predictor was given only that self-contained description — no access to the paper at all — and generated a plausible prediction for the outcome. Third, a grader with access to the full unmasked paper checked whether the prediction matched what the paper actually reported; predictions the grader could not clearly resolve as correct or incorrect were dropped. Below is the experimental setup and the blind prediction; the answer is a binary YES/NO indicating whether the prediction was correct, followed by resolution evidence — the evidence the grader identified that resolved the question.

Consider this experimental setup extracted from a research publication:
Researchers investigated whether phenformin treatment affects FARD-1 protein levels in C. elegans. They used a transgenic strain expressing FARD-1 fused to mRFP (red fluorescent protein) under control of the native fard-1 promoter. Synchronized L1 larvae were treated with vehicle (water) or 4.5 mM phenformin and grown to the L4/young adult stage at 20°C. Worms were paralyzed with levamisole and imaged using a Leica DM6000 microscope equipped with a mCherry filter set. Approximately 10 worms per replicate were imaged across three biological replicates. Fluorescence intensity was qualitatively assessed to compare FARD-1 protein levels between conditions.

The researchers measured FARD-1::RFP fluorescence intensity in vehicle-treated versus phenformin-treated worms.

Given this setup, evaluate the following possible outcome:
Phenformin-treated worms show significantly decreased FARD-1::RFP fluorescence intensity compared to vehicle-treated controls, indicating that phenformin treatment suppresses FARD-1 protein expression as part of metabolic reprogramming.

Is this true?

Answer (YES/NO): NO